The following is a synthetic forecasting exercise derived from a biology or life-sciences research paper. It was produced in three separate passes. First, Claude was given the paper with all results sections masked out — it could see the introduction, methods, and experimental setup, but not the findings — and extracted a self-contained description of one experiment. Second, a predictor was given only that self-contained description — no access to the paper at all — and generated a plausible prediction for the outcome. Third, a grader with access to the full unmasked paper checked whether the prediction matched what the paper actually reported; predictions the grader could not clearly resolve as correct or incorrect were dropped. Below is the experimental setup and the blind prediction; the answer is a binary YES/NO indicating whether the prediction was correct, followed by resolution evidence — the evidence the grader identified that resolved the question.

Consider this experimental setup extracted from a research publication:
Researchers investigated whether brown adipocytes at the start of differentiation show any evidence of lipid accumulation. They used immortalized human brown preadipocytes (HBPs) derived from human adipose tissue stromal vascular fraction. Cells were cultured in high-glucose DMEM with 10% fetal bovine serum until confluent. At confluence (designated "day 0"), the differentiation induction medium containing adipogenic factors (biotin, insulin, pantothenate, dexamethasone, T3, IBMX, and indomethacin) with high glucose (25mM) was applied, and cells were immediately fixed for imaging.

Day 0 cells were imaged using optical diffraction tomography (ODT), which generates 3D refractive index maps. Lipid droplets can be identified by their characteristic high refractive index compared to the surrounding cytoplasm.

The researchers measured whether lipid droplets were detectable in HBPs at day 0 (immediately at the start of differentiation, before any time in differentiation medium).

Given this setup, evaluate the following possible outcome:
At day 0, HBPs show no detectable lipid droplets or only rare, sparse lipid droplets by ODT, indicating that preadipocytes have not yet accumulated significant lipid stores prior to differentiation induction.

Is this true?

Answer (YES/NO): YES